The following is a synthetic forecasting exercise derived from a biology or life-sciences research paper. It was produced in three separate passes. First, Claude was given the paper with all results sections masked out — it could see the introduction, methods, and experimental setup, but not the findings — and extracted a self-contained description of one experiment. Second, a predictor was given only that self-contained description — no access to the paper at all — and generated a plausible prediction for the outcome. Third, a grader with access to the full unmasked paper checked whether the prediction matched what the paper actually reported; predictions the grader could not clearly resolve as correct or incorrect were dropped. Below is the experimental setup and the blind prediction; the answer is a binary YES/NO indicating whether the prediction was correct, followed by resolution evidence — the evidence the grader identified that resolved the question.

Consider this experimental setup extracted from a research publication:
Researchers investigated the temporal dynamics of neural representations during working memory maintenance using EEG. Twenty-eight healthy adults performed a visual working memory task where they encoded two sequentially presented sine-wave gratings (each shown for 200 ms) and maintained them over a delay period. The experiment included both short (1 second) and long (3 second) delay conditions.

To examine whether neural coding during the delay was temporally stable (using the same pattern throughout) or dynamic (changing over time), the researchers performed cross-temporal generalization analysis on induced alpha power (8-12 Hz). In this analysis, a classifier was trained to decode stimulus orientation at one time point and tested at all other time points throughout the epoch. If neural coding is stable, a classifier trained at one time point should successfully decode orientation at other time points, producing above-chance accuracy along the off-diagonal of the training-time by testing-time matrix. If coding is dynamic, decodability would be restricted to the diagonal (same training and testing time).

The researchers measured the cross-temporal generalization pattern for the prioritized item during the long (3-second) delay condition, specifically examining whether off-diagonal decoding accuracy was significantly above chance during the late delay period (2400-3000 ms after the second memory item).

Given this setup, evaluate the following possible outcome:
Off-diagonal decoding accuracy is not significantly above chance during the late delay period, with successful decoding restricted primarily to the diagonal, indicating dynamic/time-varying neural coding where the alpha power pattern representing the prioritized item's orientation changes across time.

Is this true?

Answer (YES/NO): NO